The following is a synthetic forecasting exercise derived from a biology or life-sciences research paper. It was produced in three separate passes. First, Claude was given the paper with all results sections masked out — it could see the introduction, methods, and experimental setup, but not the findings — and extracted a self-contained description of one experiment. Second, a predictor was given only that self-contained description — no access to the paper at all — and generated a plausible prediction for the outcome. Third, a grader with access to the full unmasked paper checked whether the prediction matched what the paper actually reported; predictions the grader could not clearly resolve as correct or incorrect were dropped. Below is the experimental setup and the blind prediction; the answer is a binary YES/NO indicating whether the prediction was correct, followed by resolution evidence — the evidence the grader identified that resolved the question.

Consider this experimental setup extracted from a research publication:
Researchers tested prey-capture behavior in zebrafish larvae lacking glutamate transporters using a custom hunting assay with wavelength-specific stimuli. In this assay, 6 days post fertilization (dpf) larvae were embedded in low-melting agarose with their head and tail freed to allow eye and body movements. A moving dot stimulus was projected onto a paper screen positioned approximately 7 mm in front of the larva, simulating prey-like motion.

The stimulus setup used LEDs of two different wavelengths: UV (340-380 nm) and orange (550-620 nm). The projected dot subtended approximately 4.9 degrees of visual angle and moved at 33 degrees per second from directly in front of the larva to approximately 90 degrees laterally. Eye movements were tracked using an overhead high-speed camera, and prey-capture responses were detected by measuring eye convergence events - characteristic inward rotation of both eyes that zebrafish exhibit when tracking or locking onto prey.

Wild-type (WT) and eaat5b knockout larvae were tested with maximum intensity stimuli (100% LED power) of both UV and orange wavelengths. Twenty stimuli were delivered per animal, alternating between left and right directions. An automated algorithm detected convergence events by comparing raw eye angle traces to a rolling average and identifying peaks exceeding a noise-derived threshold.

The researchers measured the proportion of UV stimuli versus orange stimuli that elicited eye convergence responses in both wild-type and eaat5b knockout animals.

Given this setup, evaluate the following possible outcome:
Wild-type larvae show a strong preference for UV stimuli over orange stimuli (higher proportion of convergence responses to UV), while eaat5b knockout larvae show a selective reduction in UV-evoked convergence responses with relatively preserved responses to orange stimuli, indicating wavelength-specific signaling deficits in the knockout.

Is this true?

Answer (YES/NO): NO